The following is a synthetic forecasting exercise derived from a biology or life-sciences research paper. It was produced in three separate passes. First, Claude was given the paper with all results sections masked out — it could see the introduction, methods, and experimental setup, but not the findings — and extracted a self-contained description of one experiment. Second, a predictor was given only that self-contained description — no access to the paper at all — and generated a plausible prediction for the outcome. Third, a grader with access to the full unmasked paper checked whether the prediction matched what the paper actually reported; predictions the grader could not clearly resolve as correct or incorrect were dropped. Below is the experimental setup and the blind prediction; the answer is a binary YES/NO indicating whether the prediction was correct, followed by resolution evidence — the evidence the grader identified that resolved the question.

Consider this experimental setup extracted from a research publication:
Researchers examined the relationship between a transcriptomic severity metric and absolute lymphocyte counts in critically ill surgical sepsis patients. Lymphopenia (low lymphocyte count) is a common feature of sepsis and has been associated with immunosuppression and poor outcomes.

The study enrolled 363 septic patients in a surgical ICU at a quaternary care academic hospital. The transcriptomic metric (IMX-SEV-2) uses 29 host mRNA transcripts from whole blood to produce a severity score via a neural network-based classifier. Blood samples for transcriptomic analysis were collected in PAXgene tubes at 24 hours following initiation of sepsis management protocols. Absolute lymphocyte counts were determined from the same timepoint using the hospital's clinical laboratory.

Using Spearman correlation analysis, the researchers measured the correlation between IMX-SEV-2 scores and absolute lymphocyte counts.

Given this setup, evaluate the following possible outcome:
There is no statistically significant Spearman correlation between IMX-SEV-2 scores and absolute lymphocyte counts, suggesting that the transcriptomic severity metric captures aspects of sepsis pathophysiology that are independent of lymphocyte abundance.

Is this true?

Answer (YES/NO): NO